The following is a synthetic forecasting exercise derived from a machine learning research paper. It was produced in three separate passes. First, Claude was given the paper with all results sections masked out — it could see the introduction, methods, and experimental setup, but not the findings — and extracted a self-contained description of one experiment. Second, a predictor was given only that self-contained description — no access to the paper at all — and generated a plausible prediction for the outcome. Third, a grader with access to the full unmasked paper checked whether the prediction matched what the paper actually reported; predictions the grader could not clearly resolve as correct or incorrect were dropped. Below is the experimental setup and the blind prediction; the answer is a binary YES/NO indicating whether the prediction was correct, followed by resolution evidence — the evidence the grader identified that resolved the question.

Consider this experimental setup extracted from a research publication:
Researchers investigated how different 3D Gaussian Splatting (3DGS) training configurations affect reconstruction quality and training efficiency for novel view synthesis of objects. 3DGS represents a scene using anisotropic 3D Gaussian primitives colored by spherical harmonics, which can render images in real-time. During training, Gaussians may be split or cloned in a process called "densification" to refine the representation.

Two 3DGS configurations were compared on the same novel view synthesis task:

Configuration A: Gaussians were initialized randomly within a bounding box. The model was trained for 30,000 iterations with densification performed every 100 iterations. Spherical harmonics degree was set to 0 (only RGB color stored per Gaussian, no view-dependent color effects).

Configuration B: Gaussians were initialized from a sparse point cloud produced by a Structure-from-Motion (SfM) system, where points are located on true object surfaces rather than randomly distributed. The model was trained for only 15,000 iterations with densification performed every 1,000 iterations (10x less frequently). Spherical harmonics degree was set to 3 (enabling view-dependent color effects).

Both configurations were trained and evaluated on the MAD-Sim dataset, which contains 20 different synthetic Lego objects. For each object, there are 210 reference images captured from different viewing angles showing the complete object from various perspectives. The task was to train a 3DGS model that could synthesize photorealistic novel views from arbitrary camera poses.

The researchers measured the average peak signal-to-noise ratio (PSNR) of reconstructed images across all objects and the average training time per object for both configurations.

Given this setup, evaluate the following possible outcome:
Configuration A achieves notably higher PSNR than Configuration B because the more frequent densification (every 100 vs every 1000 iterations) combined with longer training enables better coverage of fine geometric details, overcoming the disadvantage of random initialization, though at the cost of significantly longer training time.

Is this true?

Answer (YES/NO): NO